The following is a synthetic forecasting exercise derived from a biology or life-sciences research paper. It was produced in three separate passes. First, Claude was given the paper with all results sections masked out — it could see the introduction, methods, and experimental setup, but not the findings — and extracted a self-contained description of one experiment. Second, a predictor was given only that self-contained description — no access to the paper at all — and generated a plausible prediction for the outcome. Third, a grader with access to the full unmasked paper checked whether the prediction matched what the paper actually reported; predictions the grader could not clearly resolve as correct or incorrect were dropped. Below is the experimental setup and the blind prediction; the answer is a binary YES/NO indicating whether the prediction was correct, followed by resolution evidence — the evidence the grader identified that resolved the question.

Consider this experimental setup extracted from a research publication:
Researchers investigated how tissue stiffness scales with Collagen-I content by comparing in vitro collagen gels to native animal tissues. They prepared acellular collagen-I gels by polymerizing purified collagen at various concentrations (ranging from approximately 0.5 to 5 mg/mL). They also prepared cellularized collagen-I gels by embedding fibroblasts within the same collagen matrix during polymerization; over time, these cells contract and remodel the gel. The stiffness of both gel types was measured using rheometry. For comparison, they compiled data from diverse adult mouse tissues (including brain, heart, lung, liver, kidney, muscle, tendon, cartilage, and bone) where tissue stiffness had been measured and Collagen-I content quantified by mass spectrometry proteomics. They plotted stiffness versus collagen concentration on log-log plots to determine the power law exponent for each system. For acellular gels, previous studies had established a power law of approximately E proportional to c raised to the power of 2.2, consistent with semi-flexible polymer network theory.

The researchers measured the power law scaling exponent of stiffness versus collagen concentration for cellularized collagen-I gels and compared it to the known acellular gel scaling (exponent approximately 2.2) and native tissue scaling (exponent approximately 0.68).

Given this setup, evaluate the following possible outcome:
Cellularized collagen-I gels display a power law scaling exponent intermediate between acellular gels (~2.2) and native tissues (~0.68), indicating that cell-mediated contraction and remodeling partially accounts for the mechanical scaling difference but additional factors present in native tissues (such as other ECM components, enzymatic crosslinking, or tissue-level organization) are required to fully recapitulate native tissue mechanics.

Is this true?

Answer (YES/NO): NO